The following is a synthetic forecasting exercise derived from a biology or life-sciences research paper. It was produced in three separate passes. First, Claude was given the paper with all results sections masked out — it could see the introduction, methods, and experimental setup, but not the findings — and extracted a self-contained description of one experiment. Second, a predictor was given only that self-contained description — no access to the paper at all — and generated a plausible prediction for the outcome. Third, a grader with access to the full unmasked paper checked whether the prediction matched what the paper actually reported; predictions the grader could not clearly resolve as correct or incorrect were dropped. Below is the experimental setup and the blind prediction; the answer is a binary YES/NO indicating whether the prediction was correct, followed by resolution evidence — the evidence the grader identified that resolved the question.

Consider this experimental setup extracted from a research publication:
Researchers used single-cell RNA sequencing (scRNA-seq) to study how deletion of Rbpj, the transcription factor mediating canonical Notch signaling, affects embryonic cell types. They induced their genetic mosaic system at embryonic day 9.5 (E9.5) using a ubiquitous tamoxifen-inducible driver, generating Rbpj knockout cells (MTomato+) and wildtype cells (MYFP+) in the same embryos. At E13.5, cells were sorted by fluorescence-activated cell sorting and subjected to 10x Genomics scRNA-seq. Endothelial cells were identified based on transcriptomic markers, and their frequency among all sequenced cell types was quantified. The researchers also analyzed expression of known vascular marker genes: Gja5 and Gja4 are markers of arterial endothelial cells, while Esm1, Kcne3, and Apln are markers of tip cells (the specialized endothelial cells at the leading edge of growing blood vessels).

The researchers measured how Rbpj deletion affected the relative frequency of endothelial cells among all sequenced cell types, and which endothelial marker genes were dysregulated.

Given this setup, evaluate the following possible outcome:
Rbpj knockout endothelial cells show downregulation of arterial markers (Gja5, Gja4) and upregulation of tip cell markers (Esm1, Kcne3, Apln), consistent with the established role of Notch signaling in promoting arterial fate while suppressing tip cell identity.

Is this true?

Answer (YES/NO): YES